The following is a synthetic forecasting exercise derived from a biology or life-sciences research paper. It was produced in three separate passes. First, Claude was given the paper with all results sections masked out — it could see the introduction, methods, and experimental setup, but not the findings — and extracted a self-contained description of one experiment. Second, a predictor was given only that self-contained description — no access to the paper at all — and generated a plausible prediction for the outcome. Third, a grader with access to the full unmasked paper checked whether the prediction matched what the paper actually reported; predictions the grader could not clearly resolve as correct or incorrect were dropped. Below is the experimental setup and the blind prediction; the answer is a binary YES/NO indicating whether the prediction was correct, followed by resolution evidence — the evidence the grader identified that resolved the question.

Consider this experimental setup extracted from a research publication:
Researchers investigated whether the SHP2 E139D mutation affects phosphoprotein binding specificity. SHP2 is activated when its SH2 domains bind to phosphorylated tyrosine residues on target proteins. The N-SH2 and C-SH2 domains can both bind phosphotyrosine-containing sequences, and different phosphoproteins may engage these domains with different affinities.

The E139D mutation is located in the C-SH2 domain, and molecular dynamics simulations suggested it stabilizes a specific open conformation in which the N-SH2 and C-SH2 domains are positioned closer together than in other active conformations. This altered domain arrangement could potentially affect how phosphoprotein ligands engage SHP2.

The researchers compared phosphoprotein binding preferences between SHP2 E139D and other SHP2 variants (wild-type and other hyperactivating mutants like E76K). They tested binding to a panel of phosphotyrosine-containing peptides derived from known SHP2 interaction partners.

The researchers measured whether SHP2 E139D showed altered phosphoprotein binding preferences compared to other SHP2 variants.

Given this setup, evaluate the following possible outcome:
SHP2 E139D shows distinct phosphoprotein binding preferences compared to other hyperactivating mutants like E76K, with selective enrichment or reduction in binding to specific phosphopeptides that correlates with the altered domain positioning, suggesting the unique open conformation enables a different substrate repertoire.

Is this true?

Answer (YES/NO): YES